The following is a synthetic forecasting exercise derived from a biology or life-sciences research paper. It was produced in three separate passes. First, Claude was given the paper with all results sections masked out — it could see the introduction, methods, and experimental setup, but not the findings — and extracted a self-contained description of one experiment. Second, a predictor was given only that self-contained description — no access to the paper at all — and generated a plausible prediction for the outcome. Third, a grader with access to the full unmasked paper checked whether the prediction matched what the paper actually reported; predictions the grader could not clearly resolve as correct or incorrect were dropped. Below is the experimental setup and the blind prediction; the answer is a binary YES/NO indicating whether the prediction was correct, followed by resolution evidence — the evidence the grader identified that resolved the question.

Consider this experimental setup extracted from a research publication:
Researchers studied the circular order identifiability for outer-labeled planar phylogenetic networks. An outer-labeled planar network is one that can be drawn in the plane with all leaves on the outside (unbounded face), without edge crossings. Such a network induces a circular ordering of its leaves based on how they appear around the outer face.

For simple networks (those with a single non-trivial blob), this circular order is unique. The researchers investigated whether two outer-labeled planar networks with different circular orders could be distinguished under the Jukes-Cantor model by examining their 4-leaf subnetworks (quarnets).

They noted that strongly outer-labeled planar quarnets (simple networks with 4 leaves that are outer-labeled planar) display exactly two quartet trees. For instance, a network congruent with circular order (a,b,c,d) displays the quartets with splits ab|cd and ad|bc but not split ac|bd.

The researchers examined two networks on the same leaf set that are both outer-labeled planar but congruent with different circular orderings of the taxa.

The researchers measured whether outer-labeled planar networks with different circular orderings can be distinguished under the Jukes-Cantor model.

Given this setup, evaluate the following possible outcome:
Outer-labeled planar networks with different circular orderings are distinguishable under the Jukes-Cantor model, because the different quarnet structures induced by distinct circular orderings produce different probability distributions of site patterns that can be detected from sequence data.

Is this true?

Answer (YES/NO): YES